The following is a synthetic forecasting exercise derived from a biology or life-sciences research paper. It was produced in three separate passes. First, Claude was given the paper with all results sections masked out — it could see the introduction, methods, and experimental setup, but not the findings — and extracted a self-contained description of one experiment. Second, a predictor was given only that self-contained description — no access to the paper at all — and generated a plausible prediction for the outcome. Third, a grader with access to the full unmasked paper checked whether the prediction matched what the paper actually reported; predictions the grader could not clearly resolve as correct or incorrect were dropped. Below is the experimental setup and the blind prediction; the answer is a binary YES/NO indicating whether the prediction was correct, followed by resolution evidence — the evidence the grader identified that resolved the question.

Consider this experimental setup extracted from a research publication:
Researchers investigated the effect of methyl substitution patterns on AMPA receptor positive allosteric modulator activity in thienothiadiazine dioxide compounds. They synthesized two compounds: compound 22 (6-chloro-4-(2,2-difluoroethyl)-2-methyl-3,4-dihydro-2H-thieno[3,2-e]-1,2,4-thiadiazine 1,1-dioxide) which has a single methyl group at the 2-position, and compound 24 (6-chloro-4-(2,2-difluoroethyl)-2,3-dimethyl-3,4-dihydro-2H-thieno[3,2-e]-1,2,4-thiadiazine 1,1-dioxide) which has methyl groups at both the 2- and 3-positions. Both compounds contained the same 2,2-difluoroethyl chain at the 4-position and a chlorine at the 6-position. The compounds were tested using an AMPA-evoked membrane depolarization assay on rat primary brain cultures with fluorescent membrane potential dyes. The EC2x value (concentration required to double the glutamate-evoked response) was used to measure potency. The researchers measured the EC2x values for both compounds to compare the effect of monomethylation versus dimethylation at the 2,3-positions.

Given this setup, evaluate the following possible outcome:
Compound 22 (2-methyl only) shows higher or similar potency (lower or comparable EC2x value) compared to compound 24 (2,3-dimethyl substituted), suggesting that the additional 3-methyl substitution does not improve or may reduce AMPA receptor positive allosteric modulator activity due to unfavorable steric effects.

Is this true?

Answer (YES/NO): NO